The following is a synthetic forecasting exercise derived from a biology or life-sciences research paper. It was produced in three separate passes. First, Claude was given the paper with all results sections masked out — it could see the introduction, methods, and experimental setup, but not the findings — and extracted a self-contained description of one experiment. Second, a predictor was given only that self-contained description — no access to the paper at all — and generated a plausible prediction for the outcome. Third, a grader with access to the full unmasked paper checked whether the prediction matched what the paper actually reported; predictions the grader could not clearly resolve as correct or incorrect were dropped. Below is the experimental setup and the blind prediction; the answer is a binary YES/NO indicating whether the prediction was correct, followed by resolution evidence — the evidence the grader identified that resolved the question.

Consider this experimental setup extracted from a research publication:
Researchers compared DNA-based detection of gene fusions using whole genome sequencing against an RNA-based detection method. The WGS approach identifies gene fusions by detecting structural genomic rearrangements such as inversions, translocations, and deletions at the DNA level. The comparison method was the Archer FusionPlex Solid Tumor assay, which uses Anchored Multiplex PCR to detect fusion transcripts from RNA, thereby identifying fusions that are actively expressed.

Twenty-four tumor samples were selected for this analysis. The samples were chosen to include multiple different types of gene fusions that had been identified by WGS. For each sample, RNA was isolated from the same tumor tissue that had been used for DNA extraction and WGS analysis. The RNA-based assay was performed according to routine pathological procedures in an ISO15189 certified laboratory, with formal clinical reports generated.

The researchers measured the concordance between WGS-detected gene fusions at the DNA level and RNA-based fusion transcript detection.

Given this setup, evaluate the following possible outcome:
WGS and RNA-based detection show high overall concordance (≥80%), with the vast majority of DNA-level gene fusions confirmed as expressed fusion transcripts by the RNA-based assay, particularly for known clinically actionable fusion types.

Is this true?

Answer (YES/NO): YES